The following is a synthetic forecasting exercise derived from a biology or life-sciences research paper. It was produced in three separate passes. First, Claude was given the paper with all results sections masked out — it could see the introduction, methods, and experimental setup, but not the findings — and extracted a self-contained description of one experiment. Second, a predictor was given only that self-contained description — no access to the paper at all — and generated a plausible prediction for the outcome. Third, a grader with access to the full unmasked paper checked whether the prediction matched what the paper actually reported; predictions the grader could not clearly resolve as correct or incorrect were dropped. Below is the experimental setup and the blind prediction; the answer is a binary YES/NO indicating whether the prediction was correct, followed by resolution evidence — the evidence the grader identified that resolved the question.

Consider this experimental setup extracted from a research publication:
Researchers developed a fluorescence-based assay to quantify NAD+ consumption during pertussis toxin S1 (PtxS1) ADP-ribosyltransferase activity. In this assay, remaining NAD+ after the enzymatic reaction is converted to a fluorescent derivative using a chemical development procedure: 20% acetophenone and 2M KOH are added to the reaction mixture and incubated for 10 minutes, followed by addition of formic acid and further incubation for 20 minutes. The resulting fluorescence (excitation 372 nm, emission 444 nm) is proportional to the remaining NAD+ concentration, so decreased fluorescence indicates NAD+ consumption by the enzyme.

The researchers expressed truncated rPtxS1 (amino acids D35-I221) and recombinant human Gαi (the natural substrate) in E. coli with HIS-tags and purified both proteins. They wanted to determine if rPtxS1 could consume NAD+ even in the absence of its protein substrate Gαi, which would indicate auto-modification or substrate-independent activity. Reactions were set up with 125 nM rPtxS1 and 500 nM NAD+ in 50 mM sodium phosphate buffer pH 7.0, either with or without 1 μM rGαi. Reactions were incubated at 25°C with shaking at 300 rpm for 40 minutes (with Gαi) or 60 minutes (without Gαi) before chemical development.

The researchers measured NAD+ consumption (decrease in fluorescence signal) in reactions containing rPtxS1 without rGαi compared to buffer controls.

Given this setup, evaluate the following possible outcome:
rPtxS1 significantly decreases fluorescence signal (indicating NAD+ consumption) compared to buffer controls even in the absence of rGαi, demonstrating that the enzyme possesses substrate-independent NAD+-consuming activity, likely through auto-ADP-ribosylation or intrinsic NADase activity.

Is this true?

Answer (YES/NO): YES